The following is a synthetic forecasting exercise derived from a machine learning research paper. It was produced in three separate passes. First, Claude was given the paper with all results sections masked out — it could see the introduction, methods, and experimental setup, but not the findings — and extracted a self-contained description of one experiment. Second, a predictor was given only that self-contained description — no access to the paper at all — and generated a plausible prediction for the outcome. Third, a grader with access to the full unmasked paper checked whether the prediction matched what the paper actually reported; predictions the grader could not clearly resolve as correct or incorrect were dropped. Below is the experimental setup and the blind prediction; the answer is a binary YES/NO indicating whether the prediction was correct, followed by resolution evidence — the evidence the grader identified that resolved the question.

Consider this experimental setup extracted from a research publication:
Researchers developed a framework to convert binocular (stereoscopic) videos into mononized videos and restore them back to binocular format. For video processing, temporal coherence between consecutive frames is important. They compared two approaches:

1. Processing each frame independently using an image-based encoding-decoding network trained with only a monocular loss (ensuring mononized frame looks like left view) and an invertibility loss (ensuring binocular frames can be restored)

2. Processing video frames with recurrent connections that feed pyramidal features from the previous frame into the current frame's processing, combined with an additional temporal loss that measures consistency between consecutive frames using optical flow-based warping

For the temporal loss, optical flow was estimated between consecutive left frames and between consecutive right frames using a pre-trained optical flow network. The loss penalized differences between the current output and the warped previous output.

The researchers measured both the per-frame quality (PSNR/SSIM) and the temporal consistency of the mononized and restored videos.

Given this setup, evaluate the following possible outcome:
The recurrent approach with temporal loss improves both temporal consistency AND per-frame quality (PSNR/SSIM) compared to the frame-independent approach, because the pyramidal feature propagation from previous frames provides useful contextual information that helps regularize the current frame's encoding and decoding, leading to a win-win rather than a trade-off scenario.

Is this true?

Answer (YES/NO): YES